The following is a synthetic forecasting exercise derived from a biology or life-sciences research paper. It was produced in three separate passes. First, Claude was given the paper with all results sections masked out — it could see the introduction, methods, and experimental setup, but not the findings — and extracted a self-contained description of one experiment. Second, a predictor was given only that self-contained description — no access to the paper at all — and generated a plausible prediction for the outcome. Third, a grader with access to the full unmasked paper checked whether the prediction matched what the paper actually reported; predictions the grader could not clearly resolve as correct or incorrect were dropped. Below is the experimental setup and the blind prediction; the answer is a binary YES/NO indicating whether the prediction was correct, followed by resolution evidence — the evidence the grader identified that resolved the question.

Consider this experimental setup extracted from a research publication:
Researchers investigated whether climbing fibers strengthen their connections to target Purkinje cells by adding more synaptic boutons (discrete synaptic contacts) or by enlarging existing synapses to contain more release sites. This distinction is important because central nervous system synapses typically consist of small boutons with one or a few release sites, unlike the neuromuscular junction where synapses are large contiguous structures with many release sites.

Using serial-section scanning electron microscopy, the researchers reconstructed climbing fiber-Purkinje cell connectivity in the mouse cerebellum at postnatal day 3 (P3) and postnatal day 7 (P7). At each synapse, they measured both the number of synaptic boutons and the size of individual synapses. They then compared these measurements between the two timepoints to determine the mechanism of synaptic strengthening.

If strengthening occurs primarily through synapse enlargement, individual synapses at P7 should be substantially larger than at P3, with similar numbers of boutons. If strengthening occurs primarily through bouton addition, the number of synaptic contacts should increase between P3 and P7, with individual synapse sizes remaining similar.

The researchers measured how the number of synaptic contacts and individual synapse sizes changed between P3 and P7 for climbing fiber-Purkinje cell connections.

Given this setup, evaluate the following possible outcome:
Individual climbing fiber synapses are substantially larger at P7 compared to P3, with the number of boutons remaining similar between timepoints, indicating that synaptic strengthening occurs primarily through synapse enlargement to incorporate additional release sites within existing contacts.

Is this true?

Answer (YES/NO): NO